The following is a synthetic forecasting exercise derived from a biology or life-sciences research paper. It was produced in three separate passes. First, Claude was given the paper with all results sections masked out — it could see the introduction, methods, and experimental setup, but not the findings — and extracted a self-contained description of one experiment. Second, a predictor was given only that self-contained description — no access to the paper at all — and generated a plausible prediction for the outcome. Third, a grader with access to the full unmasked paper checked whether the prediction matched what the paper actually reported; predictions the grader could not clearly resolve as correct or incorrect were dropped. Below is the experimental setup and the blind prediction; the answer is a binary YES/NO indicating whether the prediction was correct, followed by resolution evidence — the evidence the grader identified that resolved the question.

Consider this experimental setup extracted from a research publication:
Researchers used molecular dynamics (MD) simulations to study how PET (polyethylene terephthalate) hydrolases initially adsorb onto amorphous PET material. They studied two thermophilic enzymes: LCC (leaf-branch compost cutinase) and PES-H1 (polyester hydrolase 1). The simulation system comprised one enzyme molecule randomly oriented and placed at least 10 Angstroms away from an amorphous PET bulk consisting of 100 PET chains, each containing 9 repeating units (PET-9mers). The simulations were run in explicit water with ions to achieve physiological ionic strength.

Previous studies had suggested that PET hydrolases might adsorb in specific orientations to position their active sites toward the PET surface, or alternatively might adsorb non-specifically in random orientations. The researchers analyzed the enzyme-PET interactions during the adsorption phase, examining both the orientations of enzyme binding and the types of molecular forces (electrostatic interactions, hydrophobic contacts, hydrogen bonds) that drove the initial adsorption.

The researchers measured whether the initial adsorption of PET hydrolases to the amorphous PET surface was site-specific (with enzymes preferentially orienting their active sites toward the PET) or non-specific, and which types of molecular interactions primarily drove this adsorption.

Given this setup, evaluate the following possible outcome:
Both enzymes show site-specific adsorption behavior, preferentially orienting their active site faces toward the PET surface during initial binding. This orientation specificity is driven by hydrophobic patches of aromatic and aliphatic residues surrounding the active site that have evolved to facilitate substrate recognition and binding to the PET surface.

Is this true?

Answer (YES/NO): NO